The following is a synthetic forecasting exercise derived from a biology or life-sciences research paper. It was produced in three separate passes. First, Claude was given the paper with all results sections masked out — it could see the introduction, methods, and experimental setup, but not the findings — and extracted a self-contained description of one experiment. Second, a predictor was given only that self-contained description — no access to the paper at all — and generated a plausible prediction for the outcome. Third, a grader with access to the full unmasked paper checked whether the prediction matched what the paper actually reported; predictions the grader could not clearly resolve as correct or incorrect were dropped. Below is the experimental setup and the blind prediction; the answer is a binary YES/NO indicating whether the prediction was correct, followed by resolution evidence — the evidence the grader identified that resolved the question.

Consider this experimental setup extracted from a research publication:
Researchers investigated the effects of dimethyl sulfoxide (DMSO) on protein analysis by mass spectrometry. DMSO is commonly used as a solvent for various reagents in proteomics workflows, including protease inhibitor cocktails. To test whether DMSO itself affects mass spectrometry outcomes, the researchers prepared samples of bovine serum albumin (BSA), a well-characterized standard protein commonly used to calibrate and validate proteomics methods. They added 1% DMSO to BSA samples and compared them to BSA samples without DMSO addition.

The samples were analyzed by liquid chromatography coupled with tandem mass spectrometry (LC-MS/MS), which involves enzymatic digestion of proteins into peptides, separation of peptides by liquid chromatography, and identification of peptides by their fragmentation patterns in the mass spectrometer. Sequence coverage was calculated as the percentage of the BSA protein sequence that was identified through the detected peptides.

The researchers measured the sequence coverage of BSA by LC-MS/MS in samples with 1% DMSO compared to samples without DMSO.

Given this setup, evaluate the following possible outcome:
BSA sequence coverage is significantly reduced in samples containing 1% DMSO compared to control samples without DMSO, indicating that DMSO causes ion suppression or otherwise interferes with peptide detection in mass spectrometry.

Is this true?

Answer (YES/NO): YES